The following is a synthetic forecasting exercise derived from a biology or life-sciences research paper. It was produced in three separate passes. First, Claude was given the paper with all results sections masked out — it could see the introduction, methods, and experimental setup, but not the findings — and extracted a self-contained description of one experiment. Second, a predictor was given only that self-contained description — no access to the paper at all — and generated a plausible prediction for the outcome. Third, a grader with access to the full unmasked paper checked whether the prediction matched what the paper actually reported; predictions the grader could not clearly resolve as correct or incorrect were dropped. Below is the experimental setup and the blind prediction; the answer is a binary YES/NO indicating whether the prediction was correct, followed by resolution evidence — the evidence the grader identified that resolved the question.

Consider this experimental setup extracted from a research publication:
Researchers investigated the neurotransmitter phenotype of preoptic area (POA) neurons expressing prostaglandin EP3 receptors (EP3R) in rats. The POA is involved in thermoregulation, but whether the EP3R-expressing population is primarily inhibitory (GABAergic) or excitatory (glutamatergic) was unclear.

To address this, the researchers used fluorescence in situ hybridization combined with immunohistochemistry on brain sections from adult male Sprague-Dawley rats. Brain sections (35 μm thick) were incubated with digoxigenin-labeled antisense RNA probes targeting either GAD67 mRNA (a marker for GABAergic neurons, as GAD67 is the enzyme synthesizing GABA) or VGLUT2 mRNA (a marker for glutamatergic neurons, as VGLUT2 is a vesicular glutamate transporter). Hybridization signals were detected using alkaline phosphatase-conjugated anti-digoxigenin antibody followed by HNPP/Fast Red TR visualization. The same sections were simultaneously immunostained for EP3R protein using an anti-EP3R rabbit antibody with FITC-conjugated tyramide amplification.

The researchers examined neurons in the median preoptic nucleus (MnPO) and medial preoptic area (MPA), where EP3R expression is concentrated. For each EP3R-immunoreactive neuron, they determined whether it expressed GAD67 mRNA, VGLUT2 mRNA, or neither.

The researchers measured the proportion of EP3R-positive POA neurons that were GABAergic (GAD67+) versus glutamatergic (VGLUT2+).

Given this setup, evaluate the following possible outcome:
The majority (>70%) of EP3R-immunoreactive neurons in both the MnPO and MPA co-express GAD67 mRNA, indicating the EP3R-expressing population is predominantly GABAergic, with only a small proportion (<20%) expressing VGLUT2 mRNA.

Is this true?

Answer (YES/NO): NO